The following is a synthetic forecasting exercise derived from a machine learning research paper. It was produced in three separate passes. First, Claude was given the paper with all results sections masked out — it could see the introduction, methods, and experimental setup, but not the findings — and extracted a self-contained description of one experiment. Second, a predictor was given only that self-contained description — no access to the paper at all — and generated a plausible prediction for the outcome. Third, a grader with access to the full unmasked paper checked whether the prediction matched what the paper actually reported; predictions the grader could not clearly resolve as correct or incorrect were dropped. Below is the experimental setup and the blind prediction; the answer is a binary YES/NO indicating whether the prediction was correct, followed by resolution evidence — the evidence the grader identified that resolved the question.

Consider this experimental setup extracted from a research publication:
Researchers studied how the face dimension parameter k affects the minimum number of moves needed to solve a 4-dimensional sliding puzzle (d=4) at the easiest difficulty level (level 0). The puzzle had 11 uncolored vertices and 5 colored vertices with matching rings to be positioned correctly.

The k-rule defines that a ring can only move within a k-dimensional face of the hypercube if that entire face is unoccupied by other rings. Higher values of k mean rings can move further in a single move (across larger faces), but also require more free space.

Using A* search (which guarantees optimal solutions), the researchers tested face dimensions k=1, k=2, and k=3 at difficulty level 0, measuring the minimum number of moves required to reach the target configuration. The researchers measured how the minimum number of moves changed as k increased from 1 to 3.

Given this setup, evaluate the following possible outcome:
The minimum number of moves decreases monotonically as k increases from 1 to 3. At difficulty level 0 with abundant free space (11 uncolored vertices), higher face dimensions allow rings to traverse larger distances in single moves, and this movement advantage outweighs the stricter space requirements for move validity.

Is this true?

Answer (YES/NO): NO